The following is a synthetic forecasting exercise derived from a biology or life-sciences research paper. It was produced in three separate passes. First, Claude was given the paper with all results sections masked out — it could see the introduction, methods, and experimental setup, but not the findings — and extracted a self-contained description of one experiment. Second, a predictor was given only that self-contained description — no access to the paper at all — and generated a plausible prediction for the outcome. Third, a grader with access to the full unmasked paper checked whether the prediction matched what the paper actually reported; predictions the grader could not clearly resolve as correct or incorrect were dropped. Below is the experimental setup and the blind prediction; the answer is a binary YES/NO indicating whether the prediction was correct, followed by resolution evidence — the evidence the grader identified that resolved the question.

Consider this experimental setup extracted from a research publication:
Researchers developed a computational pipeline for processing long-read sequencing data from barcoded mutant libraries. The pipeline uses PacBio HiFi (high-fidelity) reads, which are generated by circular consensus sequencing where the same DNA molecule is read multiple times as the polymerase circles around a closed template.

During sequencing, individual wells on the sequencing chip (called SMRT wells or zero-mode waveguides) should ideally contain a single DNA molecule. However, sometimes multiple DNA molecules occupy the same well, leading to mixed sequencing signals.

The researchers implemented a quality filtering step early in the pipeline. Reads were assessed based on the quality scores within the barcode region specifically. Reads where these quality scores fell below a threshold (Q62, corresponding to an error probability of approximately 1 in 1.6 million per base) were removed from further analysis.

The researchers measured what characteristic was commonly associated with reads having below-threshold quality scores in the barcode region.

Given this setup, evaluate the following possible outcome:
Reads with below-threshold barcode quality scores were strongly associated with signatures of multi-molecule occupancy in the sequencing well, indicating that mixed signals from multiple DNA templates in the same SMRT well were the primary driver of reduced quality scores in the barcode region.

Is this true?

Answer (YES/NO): YES